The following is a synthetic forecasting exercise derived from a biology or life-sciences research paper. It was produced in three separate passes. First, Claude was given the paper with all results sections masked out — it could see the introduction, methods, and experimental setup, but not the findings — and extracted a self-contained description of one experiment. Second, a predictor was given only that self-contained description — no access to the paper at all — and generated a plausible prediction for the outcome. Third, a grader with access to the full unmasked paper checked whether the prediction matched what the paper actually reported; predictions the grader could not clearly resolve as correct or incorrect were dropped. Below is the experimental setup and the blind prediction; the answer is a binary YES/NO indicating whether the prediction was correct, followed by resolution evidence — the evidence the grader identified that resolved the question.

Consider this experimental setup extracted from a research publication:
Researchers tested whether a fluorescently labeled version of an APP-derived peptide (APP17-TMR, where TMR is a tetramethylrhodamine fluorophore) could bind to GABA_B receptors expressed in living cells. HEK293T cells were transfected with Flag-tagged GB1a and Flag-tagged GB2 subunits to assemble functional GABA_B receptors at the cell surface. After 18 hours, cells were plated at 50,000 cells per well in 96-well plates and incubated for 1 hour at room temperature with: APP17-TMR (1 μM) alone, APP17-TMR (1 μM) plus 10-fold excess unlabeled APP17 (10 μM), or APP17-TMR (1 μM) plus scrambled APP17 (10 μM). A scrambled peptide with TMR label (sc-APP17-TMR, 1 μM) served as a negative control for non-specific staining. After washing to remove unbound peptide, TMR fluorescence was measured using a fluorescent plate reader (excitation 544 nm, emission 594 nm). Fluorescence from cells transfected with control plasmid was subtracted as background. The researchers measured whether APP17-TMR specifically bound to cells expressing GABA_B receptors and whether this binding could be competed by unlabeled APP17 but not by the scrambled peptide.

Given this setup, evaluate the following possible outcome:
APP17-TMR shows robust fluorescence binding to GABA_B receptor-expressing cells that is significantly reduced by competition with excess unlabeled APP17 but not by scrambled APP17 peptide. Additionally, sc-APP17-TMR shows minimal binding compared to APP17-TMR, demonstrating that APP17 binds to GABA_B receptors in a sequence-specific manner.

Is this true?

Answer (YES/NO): YES